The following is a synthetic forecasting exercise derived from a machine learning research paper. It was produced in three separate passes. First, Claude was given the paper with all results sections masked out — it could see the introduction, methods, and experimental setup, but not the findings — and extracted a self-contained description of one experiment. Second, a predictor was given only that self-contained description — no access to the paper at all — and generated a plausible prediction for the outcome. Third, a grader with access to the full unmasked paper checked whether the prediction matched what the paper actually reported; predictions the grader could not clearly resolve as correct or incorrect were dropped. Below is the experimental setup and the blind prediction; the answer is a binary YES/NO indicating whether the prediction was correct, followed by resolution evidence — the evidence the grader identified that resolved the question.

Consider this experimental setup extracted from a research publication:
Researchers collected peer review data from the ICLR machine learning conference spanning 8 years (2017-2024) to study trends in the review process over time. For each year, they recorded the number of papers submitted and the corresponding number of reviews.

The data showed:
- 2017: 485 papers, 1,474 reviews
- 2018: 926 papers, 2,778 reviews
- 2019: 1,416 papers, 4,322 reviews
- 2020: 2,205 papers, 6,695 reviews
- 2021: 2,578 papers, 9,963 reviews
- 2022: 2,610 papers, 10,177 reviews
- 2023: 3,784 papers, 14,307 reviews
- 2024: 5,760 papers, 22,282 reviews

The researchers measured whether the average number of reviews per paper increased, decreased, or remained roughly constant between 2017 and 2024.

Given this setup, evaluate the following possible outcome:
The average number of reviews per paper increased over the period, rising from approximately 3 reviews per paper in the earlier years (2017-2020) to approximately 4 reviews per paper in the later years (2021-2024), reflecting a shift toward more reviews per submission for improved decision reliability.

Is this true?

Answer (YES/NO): YES